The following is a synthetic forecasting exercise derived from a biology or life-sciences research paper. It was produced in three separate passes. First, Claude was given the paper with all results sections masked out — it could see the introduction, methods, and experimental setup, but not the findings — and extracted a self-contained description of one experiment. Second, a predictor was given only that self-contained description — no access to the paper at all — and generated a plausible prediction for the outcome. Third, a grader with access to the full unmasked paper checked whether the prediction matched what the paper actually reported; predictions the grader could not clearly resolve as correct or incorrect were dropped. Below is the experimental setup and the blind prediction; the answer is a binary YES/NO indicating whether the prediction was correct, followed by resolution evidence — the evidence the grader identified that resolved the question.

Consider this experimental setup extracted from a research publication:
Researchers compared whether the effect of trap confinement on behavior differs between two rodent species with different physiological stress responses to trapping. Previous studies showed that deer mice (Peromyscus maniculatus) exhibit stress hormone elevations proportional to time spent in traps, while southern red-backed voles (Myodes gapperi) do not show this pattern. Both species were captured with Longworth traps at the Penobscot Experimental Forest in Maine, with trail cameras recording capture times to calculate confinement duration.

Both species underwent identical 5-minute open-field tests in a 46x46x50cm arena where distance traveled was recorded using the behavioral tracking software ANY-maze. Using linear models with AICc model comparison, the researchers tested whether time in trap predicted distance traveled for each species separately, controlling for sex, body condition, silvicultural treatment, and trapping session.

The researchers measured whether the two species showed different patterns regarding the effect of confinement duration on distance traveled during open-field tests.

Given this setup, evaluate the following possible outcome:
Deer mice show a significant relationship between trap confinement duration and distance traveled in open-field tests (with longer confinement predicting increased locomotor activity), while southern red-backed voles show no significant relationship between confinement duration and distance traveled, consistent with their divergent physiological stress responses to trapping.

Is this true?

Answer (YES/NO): NO